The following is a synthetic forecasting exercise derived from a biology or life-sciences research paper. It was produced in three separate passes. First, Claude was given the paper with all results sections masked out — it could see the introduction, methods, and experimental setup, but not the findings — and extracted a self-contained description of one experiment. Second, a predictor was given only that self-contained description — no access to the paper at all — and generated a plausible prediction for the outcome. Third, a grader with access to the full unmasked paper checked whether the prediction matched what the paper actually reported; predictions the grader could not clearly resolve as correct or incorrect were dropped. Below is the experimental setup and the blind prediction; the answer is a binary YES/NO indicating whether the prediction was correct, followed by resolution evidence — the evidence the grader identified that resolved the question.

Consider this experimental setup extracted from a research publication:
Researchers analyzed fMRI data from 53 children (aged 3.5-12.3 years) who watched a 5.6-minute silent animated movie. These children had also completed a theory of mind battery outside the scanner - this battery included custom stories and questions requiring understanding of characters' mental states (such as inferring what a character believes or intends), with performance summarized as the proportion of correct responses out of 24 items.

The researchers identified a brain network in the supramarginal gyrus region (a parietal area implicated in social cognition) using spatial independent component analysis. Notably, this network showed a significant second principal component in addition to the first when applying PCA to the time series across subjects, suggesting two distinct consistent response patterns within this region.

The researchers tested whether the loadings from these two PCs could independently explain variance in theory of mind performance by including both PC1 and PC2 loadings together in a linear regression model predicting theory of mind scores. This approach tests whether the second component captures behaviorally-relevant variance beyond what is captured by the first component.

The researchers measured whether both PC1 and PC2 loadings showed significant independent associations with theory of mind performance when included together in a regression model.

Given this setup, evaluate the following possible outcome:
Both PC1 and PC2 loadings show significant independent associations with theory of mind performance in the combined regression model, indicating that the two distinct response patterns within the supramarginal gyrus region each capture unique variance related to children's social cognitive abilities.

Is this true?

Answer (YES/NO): NO